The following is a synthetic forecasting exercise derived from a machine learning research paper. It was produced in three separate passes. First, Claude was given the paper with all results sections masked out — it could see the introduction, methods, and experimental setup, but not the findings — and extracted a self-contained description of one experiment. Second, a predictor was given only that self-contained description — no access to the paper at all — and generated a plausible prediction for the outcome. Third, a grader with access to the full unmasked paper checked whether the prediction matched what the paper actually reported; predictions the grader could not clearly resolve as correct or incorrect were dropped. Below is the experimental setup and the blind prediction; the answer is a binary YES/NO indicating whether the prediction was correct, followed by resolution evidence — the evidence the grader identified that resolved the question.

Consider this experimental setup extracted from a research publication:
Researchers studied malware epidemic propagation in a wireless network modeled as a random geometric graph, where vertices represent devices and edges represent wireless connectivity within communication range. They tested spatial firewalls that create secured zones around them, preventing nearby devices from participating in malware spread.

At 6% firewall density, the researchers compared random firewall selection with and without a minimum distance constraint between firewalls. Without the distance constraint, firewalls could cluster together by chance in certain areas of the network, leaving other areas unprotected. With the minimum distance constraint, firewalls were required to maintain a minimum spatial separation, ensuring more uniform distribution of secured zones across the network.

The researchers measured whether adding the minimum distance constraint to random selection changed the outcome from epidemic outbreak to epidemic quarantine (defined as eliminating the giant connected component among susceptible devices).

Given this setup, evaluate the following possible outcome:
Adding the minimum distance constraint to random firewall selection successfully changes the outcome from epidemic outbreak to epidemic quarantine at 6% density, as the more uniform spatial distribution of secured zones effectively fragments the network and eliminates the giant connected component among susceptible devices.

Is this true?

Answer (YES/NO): NO